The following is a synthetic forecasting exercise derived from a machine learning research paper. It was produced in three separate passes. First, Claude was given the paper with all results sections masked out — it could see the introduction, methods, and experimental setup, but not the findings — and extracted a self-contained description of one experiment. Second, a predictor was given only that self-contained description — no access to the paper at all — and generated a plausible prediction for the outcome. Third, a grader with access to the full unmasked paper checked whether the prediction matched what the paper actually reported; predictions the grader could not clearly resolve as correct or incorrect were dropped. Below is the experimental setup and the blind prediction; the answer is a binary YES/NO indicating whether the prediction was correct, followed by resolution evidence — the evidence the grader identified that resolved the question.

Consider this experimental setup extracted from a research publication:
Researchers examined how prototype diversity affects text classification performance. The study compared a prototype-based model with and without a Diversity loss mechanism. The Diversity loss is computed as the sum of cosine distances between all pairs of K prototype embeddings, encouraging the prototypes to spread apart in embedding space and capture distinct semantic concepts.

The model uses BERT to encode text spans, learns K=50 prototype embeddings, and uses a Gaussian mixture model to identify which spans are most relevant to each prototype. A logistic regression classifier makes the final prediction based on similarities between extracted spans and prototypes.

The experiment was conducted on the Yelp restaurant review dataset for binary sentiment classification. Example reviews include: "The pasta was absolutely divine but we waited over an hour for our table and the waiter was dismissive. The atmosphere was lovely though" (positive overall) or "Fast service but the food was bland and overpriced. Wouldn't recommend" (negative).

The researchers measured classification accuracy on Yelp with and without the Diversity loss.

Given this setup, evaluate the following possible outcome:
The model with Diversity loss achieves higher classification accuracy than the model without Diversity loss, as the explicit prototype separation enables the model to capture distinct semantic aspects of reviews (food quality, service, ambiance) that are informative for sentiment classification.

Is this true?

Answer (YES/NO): YES